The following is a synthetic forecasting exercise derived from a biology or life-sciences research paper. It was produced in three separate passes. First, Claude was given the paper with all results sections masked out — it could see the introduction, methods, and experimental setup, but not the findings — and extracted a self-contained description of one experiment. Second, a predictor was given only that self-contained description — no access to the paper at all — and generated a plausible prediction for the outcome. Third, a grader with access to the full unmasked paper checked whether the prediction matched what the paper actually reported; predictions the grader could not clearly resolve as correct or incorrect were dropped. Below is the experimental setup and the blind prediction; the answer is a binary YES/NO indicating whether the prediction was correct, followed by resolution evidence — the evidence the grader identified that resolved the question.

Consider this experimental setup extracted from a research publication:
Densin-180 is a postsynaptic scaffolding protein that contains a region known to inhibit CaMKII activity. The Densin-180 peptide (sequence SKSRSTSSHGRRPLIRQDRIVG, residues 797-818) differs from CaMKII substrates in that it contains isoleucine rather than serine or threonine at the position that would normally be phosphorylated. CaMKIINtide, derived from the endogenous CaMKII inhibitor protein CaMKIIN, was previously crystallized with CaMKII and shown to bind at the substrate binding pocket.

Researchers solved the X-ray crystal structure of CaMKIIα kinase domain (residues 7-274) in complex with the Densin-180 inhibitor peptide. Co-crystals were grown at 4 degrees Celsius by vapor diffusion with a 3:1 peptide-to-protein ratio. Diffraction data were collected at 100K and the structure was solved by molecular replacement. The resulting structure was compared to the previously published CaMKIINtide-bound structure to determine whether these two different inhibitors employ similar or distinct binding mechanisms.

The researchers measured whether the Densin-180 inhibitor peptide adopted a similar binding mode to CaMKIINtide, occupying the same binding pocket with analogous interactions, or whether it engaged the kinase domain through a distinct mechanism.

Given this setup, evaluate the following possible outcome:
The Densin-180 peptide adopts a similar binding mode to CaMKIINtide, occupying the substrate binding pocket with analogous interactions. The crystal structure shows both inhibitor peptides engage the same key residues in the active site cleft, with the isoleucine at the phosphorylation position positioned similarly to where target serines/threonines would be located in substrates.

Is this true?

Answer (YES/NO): NO